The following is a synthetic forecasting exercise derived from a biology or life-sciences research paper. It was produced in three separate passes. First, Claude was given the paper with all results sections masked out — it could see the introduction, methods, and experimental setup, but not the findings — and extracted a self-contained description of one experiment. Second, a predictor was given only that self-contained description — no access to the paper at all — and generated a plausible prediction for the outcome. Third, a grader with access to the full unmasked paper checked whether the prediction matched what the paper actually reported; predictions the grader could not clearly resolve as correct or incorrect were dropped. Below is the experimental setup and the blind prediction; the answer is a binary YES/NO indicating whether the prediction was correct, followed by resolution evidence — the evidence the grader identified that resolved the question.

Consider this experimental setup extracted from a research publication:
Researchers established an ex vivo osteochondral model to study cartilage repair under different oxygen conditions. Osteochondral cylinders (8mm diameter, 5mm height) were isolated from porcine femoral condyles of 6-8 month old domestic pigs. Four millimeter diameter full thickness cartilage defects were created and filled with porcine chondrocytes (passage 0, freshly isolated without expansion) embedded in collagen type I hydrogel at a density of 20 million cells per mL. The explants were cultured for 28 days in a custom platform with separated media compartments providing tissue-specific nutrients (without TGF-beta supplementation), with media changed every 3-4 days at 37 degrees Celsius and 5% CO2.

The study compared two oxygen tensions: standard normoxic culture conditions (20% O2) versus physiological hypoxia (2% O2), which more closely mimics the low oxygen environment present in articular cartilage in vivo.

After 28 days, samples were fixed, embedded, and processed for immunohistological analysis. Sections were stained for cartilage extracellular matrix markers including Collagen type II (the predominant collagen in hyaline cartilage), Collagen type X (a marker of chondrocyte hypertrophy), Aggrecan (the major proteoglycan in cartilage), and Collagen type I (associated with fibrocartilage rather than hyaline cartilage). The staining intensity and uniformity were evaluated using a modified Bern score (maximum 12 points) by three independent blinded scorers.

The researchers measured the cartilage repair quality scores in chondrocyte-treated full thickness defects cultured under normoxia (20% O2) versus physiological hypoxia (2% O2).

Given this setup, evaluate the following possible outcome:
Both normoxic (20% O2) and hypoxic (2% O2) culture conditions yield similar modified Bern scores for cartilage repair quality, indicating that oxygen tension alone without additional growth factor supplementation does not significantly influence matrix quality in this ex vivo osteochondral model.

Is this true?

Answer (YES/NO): NO